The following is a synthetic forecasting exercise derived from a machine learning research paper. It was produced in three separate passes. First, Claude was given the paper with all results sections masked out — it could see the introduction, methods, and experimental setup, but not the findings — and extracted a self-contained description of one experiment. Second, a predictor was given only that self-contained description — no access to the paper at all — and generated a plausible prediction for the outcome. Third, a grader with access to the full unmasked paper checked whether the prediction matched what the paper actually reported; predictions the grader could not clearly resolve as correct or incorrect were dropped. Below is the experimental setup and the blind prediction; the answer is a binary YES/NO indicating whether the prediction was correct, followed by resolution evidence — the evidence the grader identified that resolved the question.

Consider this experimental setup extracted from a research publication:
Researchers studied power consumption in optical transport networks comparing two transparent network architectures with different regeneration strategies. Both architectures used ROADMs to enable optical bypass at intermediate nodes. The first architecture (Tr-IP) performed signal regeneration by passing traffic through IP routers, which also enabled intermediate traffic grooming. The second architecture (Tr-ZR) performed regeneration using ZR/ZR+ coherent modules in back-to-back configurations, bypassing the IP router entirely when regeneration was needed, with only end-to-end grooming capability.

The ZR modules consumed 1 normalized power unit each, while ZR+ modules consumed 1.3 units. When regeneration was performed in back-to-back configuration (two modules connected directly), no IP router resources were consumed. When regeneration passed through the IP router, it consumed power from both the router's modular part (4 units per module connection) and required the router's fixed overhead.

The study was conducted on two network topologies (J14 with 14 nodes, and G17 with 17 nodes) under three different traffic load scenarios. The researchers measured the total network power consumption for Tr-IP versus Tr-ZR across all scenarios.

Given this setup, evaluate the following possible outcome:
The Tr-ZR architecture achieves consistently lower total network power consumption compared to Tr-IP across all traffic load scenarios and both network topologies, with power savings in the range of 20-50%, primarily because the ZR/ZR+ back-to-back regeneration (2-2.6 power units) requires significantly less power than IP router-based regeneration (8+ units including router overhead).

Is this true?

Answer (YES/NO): NO